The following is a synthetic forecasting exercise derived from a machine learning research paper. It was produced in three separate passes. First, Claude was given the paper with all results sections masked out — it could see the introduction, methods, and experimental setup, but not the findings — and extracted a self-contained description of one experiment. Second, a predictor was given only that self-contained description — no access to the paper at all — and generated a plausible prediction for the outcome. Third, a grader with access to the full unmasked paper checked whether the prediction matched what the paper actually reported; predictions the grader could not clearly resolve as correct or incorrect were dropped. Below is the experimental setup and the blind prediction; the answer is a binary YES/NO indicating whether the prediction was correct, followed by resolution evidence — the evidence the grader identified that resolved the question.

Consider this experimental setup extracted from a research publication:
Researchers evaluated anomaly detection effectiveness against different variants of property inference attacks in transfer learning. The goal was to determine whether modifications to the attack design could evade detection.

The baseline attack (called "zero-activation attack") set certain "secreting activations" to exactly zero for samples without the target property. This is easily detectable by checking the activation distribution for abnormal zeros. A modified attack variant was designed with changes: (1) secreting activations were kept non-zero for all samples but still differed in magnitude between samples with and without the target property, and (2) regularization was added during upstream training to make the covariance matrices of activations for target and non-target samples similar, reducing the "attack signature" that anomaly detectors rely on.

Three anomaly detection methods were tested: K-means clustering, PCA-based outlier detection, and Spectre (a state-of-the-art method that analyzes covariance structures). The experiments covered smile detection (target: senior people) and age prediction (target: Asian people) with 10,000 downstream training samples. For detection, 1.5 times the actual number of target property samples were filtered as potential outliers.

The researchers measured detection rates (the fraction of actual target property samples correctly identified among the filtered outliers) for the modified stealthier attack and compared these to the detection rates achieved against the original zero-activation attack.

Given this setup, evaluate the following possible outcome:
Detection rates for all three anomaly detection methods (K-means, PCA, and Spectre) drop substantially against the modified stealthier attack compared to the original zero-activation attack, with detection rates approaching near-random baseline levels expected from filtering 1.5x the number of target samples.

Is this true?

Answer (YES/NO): NO